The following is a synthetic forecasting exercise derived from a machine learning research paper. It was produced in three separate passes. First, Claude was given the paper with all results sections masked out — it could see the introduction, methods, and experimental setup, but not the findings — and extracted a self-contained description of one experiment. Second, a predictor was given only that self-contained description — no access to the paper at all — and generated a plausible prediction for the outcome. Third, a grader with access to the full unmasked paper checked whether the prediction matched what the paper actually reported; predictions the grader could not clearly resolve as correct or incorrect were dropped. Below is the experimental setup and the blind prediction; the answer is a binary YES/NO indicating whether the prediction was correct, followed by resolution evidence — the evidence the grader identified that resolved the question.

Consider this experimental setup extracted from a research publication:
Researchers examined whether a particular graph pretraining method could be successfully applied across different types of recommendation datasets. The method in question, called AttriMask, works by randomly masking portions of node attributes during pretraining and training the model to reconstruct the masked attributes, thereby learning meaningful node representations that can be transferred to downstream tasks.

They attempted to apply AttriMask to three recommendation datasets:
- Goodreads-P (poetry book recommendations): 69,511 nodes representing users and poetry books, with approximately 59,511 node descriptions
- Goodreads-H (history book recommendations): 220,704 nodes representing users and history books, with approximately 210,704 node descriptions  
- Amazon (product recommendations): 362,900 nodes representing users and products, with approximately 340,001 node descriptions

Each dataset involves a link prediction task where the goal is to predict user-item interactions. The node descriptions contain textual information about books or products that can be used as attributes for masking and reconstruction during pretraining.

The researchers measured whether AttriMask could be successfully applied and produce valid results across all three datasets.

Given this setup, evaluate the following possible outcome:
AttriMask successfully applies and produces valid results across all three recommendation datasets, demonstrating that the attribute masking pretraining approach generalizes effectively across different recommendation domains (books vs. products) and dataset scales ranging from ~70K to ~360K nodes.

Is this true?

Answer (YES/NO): NO